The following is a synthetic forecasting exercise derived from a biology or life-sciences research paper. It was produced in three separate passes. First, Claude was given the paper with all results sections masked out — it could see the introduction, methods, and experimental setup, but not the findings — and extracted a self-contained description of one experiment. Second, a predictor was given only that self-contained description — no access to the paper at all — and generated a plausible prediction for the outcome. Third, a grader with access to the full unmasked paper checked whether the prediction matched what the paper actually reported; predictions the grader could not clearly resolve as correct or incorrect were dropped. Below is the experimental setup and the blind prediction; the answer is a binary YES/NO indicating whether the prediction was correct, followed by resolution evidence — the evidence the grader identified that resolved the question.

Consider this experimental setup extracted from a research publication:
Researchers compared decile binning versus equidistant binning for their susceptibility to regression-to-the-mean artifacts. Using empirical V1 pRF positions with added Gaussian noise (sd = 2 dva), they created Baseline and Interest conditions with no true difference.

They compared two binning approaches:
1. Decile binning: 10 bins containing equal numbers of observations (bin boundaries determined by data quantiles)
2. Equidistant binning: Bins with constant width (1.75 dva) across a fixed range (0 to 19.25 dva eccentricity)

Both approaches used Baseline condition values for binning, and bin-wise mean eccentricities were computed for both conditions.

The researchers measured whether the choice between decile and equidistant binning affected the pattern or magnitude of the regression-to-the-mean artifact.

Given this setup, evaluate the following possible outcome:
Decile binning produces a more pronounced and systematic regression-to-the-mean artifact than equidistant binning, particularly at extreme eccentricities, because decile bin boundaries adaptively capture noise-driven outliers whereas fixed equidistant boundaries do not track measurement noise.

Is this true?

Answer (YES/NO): NO